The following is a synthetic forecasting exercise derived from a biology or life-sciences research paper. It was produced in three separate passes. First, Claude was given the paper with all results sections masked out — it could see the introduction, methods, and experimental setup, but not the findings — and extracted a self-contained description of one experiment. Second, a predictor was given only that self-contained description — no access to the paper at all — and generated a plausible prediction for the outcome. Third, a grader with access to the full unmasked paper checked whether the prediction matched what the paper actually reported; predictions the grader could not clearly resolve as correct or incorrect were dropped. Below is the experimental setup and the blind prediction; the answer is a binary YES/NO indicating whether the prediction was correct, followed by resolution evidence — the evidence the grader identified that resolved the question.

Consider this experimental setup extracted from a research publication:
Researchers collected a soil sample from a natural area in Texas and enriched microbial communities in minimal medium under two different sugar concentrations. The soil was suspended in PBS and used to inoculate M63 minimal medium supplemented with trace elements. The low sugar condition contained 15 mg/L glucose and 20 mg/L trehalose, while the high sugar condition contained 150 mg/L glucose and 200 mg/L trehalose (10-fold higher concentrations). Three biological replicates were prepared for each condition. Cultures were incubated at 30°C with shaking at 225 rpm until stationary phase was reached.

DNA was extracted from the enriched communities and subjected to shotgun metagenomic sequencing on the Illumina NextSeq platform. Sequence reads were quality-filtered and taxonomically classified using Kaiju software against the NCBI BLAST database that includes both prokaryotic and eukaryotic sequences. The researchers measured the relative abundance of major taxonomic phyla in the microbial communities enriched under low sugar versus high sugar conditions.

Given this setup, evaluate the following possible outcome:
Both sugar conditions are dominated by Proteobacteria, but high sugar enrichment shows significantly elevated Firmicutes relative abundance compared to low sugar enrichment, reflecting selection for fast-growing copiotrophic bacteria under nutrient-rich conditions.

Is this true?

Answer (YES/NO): NO